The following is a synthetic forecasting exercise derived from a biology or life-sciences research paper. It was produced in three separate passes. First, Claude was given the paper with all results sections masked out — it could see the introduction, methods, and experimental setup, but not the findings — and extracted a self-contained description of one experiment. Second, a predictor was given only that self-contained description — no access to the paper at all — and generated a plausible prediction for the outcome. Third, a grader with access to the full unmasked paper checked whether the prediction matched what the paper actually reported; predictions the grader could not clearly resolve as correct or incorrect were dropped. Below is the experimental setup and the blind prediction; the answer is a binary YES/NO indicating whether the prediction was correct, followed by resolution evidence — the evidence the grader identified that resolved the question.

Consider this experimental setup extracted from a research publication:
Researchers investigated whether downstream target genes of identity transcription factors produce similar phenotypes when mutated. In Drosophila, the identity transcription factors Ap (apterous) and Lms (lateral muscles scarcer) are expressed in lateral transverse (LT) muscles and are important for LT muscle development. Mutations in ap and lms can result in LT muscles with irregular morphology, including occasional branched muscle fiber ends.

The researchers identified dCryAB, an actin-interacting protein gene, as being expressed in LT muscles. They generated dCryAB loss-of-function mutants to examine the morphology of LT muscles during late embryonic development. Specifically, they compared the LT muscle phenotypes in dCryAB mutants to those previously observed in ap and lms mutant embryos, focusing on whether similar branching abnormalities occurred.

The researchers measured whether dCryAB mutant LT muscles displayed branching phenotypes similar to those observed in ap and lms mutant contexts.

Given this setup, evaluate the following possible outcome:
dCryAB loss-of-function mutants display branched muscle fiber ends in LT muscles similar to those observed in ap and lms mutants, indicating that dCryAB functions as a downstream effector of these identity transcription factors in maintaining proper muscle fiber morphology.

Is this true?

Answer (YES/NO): YES